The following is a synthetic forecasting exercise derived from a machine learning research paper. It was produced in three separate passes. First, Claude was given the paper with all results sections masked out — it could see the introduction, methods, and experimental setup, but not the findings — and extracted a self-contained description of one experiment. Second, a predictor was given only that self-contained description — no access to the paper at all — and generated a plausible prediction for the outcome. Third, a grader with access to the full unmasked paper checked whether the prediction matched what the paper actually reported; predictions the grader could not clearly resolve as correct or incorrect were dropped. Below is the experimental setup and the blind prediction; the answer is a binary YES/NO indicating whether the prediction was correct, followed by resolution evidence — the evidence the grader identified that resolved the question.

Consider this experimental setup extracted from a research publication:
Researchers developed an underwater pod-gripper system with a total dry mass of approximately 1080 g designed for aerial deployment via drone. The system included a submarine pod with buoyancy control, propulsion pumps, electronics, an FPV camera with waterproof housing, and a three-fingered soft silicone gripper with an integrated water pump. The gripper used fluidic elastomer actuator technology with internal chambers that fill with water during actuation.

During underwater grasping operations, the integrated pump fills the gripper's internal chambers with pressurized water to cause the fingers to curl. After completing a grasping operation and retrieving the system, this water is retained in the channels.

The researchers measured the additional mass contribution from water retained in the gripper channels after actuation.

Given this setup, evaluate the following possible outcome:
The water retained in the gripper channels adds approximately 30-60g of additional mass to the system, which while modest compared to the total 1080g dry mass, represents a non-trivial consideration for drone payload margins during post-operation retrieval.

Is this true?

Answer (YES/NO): YES